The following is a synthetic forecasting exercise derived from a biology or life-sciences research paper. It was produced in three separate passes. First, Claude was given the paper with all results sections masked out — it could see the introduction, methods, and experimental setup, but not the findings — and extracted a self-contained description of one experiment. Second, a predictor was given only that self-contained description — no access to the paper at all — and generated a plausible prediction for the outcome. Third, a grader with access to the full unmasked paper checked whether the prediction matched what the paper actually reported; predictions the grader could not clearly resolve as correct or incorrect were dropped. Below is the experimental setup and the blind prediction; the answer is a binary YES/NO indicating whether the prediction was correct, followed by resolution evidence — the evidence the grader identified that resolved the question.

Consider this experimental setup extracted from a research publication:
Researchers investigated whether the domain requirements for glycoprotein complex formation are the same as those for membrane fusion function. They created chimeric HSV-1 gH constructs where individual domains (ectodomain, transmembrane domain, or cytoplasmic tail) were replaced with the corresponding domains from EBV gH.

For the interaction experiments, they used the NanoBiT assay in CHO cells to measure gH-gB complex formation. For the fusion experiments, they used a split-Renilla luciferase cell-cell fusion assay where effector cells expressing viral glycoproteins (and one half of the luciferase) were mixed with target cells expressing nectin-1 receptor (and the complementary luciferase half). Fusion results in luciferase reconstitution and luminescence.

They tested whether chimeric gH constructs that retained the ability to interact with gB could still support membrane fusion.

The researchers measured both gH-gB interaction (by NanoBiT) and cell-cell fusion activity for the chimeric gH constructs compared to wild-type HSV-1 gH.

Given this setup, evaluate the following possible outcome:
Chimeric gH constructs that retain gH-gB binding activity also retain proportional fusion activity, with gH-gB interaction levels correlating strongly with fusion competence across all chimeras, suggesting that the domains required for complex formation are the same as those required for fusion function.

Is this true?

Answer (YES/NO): NO